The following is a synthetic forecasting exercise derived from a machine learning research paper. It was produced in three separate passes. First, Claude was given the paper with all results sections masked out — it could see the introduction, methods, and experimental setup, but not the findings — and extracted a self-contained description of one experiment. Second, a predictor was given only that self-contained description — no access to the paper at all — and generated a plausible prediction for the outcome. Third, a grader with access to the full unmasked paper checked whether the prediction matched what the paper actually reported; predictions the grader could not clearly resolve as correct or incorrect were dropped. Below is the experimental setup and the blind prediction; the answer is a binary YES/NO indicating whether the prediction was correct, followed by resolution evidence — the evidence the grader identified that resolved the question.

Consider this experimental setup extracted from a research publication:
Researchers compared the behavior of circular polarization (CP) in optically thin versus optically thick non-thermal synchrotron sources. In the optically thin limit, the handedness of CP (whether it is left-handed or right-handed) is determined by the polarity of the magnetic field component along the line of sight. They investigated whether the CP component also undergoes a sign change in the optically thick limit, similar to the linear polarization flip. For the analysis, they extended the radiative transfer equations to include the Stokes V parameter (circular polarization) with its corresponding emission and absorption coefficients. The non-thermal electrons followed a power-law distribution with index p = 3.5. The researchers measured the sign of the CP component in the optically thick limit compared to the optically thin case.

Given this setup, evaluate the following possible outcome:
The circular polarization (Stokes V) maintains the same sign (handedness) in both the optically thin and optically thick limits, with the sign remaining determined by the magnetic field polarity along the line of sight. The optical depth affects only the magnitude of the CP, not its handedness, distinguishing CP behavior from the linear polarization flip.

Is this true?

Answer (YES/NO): NO